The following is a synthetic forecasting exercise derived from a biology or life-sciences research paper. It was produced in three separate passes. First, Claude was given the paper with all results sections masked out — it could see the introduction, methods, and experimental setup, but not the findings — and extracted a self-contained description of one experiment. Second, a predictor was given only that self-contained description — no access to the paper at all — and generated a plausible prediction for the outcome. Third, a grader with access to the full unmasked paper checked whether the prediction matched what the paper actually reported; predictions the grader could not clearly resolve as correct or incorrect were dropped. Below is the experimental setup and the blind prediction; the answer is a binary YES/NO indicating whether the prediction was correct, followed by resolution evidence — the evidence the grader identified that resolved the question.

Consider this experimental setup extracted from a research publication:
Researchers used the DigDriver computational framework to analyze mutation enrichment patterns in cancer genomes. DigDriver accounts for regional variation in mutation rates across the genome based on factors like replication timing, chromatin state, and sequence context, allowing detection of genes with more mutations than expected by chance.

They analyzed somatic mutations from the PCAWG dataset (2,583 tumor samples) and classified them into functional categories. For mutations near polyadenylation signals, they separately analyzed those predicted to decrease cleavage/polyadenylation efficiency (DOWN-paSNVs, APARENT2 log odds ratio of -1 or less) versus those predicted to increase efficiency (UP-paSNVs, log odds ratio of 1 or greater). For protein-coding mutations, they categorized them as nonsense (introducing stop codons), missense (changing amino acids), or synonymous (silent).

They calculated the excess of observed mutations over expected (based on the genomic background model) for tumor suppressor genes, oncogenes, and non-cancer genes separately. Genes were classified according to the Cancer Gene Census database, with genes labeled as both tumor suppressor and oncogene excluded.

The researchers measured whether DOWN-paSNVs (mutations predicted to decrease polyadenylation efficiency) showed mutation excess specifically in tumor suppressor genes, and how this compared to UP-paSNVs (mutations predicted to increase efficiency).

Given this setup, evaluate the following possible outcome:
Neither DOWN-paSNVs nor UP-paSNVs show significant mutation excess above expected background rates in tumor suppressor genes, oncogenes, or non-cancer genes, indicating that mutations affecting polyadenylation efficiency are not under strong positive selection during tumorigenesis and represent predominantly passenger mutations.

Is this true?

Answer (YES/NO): NO